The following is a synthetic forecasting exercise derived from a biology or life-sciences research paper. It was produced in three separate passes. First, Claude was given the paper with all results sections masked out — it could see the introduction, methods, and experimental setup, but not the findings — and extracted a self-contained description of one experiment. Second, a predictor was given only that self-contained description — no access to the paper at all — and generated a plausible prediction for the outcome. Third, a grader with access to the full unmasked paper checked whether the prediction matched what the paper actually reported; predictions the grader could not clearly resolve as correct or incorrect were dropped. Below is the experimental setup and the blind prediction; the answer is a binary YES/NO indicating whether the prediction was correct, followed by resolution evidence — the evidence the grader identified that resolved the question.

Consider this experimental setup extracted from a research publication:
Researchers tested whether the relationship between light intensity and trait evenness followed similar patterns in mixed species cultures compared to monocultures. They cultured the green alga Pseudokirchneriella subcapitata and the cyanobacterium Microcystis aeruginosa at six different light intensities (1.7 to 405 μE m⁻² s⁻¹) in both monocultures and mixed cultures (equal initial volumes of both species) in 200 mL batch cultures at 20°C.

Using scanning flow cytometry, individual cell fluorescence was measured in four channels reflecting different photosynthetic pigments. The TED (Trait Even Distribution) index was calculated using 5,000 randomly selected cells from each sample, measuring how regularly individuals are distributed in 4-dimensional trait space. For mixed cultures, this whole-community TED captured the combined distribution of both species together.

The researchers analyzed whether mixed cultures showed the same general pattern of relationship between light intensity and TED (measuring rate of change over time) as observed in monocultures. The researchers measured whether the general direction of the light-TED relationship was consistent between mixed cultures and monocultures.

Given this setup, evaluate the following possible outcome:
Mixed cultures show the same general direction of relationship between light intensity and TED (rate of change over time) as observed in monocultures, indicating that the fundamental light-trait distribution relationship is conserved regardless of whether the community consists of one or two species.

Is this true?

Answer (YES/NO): YES